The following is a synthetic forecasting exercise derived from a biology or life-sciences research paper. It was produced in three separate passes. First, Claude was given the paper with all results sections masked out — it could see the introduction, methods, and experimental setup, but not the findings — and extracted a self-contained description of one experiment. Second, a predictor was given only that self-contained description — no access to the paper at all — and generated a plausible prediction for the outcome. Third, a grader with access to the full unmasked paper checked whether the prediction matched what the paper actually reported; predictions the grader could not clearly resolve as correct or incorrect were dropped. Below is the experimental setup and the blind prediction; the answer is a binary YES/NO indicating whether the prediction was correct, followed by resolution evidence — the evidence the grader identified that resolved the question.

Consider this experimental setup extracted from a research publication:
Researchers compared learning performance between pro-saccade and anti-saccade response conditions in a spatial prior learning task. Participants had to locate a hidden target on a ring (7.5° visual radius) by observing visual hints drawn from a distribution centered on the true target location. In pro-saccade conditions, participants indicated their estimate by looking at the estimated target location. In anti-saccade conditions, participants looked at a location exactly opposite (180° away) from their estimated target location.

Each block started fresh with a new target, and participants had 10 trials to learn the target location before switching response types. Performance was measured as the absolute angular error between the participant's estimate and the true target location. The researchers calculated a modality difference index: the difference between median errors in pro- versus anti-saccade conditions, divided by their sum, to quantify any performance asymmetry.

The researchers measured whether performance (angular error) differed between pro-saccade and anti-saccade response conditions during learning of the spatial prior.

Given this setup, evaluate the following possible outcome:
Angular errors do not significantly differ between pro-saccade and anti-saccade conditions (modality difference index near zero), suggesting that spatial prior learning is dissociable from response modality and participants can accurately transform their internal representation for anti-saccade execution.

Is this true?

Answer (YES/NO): NO